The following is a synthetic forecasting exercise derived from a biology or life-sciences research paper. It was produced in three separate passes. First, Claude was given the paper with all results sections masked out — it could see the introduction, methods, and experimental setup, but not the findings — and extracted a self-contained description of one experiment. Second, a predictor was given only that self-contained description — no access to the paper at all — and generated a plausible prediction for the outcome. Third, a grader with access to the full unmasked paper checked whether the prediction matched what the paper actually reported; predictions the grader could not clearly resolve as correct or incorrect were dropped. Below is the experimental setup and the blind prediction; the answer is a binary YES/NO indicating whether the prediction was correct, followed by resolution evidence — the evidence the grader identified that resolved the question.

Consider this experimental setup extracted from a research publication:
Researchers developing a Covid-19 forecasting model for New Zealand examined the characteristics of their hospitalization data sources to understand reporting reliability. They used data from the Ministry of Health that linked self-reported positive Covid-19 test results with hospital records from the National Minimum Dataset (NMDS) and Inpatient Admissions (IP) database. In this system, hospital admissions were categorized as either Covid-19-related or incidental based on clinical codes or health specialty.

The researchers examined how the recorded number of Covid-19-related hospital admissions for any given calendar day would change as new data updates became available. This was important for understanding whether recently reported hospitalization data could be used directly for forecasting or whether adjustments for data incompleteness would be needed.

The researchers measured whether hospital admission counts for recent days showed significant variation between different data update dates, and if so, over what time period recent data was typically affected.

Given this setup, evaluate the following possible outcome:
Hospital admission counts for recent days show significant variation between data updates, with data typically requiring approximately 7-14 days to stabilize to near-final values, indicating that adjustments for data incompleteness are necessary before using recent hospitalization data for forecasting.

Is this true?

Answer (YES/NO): YES